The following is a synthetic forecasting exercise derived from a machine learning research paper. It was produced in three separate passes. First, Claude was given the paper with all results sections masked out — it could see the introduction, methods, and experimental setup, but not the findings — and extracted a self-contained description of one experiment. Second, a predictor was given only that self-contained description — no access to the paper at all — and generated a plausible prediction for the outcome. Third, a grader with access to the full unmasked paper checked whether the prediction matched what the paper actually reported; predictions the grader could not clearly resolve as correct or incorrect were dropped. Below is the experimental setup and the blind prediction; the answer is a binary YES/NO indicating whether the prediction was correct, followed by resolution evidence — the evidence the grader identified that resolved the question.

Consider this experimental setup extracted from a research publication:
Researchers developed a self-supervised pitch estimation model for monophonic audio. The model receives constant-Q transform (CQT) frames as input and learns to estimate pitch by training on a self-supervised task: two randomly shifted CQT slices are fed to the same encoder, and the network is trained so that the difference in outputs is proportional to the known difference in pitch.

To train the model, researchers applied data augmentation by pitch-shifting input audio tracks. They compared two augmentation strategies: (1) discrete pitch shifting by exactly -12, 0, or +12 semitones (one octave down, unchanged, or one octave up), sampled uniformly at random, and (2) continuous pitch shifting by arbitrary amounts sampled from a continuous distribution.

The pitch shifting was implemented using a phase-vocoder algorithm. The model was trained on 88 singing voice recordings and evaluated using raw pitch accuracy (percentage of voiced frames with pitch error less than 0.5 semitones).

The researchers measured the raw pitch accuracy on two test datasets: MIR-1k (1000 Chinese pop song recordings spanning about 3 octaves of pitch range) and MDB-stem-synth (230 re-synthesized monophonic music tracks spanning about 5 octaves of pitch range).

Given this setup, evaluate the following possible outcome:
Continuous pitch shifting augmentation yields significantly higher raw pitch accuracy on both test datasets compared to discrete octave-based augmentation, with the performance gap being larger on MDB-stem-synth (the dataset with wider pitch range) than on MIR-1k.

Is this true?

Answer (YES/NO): NO